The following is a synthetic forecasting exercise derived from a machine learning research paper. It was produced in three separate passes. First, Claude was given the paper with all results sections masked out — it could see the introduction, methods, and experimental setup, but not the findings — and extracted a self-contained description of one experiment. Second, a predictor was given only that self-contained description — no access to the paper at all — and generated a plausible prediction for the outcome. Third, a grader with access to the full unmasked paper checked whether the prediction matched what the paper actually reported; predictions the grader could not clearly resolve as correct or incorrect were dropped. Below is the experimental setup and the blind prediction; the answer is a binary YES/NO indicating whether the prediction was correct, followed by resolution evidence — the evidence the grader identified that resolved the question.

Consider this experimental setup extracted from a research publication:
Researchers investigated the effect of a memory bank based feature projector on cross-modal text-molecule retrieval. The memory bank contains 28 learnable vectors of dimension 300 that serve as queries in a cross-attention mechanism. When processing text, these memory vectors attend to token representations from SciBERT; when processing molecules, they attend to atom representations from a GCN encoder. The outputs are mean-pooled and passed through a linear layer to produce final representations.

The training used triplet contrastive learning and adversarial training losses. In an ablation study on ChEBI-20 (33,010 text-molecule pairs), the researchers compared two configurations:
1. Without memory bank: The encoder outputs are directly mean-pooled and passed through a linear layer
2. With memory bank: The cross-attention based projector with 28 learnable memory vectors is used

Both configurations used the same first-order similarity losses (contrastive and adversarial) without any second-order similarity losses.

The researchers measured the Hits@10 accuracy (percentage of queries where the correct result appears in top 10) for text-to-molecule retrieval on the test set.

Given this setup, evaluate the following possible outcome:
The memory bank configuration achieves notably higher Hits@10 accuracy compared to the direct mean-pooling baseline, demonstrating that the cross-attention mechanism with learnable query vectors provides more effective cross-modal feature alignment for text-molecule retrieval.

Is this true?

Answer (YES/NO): YES